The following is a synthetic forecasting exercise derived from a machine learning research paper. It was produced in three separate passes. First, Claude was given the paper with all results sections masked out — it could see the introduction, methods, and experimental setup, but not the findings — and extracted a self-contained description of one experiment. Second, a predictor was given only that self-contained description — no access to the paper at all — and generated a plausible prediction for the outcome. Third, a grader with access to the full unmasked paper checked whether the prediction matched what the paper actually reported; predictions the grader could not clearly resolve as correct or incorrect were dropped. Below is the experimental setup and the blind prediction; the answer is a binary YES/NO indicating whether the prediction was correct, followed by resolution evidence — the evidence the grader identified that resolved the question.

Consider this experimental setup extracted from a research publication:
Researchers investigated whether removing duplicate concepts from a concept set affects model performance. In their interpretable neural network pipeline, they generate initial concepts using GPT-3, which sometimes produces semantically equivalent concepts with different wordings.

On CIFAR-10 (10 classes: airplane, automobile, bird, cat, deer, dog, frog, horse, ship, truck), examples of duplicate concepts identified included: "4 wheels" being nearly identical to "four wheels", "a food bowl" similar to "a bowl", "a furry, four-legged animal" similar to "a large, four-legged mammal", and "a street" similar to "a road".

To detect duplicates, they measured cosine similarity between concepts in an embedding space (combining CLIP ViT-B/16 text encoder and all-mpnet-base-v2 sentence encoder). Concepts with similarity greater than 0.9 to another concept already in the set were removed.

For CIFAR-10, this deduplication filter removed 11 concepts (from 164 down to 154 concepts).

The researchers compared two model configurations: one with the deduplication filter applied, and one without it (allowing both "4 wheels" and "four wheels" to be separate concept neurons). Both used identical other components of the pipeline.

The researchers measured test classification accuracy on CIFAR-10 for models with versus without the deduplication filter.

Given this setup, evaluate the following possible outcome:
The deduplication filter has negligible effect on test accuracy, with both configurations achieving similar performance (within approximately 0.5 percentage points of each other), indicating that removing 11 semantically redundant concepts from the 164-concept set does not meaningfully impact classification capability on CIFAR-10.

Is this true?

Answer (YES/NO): YES